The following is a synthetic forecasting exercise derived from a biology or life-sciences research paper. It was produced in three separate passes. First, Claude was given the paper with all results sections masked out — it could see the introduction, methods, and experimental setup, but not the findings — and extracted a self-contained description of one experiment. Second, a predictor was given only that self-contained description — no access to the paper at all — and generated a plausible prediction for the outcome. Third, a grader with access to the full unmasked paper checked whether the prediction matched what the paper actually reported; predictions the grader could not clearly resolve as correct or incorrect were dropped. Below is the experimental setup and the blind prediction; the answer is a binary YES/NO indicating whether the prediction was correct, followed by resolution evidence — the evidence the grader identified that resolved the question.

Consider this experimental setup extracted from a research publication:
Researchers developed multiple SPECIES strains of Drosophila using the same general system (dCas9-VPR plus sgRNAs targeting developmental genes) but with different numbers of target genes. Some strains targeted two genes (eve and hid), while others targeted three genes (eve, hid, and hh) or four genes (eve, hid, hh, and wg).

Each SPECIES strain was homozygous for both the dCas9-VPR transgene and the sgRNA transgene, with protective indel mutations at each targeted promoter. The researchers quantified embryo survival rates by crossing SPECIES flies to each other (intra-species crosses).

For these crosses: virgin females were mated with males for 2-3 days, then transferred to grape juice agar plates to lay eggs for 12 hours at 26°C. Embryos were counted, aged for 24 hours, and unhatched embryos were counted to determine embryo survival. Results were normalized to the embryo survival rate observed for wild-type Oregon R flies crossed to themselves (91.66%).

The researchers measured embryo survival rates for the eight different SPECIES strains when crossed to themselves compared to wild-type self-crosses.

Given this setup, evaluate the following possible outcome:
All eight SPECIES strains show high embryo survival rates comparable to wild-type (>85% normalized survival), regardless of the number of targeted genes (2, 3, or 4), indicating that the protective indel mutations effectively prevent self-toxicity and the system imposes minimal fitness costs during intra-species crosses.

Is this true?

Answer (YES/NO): NO